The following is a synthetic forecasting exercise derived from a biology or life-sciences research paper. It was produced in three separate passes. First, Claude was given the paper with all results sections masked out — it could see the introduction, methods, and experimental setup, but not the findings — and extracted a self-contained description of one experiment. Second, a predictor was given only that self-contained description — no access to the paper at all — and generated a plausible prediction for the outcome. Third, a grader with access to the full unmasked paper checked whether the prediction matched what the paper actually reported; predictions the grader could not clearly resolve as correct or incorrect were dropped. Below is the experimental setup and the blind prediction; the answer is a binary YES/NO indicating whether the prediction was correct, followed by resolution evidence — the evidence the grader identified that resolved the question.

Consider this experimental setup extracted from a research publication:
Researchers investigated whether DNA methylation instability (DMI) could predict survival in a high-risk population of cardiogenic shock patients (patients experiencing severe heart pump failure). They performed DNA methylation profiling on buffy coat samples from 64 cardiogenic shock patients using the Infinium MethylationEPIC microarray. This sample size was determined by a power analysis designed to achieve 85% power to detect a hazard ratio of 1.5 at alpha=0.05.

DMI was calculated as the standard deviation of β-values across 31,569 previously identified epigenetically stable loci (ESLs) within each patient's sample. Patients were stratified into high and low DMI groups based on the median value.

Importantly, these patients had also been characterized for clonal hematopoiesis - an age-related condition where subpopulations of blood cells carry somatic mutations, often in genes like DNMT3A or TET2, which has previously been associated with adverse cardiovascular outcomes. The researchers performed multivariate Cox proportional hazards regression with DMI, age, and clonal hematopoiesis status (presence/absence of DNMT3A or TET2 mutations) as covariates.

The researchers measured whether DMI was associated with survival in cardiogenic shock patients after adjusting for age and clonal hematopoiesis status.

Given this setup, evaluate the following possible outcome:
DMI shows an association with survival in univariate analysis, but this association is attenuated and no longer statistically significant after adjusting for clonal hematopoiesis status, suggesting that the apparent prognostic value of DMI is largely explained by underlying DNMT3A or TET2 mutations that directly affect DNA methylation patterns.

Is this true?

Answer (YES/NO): NO